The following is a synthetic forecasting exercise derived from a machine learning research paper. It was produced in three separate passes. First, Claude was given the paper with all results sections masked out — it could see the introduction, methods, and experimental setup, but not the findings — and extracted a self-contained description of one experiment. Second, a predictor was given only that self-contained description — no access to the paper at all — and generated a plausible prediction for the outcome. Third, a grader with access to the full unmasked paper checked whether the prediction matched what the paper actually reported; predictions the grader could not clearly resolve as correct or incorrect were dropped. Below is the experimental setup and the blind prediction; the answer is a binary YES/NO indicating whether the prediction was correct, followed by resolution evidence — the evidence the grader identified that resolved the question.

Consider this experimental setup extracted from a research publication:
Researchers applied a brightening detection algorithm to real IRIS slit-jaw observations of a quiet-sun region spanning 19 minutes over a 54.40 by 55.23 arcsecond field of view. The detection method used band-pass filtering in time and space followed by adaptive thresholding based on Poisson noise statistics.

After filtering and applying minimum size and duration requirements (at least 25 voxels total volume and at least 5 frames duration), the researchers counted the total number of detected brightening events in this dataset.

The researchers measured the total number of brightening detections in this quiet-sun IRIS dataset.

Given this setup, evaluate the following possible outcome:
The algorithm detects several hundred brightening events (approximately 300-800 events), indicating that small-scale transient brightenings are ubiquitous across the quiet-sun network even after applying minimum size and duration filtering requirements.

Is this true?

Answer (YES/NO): NO